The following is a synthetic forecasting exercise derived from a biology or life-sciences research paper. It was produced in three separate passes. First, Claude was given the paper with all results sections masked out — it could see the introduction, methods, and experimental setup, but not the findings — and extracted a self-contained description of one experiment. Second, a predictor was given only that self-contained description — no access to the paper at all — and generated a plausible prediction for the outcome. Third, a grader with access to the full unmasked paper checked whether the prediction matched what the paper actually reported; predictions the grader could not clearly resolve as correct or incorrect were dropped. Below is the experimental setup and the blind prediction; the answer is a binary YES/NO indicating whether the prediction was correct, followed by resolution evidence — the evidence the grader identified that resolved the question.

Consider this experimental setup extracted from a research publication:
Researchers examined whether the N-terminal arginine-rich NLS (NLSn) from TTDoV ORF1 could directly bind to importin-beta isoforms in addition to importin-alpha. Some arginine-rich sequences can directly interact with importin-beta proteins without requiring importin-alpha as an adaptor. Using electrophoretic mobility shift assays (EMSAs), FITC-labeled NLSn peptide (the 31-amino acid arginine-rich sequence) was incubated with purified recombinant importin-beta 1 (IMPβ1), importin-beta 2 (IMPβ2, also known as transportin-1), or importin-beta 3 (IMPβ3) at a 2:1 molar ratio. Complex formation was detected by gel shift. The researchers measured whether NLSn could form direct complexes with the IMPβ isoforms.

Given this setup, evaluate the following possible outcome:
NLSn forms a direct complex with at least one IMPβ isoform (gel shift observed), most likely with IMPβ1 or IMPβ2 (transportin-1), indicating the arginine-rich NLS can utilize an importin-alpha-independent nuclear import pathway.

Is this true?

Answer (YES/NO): NO